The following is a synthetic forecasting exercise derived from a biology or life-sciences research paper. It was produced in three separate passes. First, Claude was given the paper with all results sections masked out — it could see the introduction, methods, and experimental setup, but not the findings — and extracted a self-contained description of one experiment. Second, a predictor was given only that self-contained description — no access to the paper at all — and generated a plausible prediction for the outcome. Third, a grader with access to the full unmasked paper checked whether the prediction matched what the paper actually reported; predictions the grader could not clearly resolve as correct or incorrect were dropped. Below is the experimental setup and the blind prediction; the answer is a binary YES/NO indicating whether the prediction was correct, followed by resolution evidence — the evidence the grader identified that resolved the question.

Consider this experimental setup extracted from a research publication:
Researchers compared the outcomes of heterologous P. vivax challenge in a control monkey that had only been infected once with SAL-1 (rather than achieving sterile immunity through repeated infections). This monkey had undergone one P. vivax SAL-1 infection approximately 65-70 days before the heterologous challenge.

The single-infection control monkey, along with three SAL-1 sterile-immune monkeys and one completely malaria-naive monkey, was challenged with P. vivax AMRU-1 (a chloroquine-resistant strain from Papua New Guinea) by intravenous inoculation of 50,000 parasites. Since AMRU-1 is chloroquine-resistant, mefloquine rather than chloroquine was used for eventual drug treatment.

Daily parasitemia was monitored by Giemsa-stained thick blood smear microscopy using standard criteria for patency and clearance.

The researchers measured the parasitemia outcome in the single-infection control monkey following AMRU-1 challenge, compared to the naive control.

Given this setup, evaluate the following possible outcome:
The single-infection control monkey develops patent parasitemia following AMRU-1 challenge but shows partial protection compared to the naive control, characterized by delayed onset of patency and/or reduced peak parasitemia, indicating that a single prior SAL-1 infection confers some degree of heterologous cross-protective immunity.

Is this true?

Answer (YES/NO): NO